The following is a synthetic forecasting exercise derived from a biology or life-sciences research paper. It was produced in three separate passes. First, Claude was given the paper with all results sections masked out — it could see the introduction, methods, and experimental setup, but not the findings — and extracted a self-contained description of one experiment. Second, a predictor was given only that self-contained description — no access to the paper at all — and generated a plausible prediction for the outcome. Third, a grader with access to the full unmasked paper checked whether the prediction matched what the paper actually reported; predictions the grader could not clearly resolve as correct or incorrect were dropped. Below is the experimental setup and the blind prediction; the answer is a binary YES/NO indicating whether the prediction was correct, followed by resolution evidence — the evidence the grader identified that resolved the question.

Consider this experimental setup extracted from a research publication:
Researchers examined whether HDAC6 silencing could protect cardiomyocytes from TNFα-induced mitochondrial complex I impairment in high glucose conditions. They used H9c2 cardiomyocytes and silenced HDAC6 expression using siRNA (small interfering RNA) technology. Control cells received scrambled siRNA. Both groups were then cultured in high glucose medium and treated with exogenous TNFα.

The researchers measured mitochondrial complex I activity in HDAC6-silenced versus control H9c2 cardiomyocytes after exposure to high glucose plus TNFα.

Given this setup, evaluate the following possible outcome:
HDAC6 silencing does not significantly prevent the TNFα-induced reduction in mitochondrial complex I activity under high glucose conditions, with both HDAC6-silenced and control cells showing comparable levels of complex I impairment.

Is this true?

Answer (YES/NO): NO